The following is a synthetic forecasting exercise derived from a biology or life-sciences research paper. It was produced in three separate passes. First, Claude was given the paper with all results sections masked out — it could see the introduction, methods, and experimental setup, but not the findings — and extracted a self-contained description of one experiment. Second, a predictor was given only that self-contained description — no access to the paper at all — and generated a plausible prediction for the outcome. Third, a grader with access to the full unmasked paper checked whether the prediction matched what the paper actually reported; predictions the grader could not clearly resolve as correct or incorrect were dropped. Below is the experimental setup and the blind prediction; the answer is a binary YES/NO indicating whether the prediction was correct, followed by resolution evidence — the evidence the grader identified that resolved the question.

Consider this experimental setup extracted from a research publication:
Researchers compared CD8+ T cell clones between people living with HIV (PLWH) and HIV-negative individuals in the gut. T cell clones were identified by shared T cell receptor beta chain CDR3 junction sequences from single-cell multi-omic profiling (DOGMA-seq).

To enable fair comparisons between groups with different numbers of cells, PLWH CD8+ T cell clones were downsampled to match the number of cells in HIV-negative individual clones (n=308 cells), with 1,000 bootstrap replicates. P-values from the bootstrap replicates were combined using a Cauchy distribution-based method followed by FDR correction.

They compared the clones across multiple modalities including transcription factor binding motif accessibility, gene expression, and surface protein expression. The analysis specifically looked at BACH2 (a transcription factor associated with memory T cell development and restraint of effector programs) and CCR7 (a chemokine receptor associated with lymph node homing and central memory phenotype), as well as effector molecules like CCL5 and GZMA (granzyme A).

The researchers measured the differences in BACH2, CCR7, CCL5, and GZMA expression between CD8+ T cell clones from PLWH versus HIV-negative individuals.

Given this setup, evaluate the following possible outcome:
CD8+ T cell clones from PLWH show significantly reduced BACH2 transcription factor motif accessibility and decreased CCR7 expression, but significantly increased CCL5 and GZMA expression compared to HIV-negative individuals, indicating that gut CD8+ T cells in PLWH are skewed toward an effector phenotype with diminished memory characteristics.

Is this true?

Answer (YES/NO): NO